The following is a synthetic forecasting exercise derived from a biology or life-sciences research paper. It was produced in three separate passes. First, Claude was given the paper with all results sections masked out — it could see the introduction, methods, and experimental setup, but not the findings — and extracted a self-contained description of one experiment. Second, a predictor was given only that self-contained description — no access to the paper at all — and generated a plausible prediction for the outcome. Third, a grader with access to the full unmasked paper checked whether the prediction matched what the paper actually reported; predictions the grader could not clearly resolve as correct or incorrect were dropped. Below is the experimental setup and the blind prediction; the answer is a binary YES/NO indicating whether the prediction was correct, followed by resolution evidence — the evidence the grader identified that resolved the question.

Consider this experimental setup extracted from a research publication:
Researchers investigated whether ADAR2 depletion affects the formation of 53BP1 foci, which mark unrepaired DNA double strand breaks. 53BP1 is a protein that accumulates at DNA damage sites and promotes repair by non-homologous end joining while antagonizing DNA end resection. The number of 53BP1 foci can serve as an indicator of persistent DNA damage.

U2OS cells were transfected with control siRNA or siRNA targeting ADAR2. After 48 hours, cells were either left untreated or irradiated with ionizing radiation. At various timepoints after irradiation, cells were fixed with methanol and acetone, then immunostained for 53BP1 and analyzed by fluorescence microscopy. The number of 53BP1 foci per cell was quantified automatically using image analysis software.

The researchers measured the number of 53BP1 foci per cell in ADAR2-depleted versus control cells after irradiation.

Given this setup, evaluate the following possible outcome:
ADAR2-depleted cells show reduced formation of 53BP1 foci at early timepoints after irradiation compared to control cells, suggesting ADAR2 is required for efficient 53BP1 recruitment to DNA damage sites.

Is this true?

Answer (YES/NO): NO